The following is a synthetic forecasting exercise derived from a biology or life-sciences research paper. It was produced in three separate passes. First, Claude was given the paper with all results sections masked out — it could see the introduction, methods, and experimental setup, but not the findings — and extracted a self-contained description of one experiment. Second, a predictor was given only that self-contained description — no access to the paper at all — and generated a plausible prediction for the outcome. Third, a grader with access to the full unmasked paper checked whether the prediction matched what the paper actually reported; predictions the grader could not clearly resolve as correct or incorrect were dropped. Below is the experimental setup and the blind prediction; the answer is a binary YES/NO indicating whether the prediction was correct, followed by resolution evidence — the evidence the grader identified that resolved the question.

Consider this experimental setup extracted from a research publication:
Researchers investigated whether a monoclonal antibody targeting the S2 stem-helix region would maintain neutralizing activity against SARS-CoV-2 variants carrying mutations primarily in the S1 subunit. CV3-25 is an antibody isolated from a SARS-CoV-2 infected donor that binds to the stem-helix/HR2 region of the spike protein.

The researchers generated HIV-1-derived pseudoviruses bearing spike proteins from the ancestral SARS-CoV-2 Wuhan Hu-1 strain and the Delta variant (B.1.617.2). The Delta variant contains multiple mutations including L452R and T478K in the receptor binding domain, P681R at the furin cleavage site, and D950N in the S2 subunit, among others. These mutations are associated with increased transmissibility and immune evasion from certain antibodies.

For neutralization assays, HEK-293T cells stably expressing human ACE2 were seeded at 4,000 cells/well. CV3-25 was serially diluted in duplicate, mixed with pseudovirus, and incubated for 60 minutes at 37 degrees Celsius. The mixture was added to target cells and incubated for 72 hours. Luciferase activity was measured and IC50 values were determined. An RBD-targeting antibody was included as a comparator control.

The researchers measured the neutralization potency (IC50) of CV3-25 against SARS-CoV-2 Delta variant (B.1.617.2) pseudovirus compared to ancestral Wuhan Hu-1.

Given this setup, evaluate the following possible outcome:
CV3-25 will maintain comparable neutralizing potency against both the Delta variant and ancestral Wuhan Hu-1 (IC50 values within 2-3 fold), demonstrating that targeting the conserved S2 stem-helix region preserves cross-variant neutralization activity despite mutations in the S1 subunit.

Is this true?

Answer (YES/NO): YES